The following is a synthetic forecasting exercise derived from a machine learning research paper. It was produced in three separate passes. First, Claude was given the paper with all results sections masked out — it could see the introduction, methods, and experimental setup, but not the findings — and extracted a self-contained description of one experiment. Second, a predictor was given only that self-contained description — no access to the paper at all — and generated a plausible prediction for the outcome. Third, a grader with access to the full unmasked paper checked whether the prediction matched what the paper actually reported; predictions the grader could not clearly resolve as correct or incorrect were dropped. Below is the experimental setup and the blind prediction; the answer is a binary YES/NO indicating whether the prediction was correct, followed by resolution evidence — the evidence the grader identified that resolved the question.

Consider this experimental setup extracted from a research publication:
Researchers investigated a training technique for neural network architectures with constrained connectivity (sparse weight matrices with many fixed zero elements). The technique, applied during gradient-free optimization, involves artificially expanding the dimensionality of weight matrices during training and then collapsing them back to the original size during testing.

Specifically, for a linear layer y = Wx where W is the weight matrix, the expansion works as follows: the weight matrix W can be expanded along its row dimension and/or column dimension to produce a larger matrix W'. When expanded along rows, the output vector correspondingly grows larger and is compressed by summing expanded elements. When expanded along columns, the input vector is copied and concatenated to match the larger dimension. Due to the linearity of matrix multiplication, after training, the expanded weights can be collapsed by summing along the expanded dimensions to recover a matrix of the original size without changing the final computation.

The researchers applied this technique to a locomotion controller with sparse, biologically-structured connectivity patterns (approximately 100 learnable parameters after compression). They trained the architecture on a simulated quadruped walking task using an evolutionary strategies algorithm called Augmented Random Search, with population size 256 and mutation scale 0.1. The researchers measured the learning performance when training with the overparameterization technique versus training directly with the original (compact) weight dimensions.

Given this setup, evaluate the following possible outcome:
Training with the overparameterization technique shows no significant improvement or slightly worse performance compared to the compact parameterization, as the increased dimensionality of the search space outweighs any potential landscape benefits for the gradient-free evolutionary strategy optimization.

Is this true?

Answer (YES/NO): NO